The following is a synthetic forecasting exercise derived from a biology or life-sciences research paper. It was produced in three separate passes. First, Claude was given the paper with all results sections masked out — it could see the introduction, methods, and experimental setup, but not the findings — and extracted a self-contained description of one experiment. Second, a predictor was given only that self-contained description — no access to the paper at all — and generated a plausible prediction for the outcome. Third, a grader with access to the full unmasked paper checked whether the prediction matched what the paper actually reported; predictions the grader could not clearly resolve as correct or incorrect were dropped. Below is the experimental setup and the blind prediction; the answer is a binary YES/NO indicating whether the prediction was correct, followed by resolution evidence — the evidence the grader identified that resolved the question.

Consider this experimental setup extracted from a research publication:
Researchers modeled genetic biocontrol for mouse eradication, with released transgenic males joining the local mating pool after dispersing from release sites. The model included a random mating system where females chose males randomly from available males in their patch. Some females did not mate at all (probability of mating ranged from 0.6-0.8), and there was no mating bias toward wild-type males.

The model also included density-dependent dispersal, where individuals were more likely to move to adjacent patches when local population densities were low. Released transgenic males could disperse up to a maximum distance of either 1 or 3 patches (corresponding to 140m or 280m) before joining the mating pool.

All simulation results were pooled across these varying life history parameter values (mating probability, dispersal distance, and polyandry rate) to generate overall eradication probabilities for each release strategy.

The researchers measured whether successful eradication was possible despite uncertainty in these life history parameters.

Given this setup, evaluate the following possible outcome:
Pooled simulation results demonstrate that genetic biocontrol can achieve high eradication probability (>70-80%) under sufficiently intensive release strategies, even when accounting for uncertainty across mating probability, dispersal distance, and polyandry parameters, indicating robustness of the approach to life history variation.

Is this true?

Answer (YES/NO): YES